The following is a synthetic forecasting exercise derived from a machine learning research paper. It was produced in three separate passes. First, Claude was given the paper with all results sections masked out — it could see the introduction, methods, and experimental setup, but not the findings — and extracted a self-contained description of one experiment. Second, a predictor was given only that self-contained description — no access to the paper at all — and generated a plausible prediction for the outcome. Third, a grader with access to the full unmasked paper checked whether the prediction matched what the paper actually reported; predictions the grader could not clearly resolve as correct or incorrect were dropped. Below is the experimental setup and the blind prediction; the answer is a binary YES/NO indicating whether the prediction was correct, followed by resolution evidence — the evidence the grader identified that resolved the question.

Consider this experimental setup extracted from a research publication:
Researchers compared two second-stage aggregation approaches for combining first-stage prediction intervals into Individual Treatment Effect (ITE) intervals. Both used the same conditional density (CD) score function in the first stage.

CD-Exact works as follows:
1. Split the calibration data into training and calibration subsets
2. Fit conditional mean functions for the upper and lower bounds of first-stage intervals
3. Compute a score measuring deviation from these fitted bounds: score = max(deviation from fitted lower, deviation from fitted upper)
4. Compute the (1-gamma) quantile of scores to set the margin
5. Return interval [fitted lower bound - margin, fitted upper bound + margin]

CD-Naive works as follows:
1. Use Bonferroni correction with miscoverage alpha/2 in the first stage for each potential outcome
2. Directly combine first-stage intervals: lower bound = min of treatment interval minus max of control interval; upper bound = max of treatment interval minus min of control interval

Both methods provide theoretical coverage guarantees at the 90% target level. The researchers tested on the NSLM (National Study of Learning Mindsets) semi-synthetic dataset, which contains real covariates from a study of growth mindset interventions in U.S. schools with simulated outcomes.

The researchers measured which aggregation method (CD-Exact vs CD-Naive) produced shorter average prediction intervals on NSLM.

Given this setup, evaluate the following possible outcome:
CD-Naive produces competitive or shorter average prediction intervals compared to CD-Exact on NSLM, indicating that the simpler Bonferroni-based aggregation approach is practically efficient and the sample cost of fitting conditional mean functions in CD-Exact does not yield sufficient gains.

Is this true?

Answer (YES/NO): YES